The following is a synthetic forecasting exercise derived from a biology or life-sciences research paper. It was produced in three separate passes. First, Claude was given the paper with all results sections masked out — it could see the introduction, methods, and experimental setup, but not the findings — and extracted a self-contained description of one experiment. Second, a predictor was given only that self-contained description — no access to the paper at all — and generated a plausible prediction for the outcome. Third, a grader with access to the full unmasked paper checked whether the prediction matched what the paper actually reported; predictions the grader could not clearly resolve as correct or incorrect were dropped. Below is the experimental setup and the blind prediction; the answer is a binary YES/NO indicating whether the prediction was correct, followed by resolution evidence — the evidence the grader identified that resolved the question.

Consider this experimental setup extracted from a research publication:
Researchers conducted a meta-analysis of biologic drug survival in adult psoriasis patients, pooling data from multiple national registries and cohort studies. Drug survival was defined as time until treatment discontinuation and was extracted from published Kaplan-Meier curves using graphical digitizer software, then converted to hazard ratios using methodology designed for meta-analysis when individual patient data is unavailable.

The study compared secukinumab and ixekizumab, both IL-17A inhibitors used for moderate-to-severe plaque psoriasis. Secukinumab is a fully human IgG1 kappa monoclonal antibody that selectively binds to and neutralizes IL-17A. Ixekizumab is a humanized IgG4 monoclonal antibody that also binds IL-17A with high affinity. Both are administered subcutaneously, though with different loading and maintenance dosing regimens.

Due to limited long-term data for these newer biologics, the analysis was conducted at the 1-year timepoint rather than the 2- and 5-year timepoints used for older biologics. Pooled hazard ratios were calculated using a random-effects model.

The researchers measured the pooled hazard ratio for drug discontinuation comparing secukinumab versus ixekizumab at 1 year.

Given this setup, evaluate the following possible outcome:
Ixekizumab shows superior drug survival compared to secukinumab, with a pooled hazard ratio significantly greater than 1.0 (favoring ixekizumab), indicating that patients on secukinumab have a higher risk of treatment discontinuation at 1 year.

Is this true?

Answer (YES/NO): NO